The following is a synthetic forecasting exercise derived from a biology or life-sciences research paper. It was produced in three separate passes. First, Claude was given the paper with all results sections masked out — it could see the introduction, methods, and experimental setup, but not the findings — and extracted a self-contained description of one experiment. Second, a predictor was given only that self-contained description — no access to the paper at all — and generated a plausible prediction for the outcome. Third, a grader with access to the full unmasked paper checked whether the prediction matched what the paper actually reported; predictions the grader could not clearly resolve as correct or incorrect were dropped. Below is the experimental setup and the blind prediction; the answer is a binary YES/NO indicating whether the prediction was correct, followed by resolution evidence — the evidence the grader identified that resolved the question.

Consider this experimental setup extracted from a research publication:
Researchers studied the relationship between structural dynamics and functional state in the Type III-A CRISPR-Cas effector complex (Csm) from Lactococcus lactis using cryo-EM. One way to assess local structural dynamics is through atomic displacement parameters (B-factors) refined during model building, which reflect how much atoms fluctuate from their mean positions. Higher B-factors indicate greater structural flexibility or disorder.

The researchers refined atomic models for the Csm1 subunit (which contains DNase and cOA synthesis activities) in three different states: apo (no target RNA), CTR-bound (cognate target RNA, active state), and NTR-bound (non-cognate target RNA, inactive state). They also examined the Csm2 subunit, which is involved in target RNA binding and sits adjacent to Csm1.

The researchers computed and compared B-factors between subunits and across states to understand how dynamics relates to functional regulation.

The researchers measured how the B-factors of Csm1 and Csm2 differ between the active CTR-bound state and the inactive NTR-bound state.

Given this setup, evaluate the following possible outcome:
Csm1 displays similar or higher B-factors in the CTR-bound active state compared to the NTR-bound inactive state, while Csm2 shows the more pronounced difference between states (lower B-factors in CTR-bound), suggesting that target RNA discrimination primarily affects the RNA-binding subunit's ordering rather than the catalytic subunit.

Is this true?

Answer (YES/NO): NO